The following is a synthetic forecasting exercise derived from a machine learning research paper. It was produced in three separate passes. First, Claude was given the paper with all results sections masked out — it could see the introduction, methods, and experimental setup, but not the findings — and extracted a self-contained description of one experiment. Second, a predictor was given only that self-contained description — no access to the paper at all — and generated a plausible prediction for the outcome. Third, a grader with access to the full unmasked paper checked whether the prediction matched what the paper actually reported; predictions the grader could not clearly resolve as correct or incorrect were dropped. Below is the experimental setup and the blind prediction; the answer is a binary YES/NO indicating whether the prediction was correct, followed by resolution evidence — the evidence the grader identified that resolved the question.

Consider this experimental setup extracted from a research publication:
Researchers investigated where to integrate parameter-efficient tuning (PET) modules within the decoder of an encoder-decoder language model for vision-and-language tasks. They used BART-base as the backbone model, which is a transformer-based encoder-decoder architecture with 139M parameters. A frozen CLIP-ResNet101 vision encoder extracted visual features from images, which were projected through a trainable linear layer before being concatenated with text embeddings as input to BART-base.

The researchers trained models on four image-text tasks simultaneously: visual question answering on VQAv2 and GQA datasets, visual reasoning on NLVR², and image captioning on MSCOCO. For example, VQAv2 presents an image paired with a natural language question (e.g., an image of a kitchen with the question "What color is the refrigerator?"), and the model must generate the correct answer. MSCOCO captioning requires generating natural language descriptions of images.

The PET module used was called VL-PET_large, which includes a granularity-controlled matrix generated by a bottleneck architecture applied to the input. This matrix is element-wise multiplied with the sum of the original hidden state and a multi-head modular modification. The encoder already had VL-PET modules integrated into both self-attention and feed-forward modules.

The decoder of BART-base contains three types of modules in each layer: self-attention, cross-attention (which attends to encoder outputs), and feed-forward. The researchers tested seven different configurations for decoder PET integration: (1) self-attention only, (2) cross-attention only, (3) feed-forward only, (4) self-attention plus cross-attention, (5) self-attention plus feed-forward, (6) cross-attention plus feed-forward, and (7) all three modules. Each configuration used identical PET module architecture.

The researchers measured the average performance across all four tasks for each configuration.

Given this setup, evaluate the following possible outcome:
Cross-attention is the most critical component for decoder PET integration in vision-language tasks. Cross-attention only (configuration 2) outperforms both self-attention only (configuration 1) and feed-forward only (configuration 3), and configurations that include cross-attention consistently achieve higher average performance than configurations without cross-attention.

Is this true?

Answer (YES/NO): NO